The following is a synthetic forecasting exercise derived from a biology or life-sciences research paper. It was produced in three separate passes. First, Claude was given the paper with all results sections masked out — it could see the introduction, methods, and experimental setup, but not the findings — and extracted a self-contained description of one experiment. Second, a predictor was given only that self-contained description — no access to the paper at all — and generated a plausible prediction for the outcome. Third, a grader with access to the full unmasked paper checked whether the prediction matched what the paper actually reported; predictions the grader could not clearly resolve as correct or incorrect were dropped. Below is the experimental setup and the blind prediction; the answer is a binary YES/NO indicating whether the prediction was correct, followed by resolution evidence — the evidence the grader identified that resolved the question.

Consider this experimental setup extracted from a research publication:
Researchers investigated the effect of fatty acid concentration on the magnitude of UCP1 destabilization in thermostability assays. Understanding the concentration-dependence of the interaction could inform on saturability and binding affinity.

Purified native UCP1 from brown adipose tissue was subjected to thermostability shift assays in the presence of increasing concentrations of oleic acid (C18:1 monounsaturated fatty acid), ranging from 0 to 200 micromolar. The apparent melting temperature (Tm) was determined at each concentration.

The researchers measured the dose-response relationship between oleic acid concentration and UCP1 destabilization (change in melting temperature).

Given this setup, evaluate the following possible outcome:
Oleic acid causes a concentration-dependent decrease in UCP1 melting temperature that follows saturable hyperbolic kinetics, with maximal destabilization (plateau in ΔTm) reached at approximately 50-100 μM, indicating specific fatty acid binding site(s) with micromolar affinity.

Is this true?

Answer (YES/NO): NO